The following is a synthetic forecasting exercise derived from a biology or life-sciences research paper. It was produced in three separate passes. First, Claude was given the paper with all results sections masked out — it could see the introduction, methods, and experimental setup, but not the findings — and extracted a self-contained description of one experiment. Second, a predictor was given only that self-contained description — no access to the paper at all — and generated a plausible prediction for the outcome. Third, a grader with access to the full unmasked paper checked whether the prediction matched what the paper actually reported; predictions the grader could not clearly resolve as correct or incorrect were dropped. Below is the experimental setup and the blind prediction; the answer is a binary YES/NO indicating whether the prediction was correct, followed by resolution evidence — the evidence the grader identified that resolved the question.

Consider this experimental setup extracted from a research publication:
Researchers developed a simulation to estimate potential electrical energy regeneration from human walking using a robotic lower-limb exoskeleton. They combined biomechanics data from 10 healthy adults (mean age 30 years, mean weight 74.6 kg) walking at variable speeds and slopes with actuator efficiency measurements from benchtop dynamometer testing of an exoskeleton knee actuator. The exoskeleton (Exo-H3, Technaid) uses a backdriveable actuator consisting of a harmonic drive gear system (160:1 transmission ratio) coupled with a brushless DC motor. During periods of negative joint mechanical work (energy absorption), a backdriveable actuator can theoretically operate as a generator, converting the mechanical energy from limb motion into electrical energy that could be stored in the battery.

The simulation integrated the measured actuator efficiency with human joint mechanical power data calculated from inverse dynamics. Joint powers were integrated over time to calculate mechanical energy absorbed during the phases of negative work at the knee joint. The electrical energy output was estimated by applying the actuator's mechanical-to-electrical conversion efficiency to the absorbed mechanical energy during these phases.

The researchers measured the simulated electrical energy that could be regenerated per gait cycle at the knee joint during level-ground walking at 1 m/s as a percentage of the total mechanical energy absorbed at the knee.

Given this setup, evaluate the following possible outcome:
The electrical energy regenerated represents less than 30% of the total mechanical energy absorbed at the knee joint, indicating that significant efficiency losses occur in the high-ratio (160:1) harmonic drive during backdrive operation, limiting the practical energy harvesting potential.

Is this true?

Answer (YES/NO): NO